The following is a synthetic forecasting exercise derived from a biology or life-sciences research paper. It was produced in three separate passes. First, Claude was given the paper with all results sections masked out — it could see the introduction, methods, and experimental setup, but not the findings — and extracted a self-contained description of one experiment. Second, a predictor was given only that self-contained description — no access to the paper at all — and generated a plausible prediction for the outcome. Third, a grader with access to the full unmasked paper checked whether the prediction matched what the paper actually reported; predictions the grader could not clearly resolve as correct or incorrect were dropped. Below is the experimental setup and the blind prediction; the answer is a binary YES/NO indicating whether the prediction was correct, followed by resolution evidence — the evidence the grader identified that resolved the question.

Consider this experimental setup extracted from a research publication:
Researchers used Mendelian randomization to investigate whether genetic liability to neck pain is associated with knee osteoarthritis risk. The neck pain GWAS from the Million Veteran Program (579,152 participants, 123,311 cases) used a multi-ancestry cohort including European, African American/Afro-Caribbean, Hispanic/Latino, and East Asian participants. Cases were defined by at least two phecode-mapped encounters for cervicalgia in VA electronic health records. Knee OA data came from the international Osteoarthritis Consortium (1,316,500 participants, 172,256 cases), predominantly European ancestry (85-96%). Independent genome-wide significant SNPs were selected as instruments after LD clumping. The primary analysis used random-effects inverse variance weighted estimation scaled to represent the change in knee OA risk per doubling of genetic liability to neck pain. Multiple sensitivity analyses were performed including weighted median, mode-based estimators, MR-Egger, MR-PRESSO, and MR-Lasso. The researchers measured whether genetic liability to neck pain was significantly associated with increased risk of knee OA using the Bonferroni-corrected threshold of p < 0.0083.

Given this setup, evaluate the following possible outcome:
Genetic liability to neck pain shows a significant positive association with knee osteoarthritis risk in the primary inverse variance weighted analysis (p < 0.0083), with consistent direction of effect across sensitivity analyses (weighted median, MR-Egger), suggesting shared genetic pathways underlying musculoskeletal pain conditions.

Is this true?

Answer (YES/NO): YES